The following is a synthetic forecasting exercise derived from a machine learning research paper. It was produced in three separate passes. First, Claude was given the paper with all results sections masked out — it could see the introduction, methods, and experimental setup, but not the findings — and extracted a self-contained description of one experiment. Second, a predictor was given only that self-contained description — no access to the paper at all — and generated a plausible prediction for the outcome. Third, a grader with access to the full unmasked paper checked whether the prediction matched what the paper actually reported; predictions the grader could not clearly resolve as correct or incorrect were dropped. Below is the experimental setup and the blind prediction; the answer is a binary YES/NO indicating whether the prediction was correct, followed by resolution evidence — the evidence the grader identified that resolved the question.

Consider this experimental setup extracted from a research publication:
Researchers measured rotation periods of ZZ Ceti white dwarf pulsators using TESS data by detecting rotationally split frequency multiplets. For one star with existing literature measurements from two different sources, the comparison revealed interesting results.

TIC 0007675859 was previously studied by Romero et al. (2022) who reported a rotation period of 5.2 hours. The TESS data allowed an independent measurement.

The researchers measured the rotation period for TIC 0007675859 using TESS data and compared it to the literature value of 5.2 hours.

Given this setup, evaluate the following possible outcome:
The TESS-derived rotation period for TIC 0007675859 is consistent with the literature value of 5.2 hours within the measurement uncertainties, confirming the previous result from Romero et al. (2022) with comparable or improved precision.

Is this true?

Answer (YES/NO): NO